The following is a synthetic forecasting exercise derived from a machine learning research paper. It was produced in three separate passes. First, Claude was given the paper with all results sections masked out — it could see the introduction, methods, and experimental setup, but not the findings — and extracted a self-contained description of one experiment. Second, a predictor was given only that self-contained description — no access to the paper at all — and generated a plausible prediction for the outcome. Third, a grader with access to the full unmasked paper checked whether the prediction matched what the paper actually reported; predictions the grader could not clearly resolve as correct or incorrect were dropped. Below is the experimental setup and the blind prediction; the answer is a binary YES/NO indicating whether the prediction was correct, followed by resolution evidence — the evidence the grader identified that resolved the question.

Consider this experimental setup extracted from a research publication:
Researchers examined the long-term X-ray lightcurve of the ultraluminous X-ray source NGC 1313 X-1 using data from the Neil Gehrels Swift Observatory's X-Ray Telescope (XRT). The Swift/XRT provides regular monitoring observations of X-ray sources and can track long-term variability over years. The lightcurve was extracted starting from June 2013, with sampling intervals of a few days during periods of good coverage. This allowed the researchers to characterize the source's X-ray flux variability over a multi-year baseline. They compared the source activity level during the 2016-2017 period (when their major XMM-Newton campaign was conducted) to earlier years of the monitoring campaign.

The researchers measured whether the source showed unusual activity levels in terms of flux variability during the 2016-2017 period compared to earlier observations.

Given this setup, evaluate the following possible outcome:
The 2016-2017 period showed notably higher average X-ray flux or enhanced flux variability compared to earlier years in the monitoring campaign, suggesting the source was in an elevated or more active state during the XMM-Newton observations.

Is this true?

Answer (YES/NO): YES